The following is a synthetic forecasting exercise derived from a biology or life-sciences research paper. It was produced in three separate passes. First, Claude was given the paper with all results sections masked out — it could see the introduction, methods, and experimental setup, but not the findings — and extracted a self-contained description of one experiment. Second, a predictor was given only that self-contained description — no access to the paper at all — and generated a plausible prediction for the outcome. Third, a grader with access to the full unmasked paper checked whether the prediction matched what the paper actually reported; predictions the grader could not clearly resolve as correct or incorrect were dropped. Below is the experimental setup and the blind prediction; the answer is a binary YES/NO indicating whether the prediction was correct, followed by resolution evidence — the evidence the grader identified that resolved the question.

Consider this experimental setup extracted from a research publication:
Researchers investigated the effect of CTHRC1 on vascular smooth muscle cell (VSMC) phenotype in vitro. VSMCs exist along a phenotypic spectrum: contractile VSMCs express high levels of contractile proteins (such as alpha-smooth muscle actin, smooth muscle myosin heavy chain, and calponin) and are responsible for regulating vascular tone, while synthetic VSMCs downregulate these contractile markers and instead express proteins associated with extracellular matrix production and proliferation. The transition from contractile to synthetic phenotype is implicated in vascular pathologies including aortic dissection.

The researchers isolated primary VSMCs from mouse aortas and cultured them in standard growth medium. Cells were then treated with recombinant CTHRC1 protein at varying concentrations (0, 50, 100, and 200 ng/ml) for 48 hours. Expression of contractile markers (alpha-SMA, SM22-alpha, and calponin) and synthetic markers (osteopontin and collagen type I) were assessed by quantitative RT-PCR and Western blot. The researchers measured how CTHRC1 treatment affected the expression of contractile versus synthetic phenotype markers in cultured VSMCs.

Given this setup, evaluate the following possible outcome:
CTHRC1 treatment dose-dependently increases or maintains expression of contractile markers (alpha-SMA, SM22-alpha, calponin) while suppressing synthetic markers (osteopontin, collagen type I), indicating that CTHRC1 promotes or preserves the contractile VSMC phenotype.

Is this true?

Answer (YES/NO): NO